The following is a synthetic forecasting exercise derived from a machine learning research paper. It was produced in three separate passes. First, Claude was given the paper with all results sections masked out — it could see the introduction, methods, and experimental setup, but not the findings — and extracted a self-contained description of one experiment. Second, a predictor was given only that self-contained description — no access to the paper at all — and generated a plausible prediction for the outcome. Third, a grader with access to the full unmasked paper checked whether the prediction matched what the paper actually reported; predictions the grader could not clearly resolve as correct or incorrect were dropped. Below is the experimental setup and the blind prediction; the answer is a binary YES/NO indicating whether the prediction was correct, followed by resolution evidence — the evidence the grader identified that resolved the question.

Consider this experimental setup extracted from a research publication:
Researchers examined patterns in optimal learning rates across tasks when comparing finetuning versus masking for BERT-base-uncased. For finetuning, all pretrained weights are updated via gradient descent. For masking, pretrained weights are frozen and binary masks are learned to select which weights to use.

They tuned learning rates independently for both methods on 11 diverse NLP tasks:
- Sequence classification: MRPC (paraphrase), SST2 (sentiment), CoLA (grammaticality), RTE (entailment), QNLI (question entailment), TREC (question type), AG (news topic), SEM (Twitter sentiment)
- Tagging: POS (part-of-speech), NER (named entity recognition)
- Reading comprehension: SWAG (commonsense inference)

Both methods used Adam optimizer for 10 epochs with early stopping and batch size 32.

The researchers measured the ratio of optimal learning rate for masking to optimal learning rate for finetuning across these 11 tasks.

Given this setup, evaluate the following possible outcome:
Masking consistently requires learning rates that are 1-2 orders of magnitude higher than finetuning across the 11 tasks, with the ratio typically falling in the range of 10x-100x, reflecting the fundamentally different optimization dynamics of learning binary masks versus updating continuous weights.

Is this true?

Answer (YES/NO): NO